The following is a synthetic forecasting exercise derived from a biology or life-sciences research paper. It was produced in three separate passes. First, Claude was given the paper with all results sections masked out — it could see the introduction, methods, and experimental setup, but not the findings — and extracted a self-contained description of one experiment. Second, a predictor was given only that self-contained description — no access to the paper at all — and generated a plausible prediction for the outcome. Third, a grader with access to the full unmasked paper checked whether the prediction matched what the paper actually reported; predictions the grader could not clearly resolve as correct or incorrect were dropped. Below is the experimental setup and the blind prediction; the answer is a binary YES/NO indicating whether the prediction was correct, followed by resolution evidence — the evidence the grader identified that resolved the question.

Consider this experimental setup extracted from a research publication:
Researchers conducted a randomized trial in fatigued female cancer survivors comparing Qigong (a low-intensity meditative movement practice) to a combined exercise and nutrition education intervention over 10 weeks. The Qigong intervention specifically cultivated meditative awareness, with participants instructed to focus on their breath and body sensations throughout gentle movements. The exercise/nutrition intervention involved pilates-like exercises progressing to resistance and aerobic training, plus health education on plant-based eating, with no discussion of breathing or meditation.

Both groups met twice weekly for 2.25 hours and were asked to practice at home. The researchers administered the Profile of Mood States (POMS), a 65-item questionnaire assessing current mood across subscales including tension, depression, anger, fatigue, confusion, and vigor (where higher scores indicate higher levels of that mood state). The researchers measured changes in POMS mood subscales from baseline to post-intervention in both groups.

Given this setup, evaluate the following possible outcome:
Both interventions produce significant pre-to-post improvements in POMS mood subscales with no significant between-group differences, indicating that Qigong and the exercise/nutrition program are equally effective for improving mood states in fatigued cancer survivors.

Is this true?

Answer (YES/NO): NO